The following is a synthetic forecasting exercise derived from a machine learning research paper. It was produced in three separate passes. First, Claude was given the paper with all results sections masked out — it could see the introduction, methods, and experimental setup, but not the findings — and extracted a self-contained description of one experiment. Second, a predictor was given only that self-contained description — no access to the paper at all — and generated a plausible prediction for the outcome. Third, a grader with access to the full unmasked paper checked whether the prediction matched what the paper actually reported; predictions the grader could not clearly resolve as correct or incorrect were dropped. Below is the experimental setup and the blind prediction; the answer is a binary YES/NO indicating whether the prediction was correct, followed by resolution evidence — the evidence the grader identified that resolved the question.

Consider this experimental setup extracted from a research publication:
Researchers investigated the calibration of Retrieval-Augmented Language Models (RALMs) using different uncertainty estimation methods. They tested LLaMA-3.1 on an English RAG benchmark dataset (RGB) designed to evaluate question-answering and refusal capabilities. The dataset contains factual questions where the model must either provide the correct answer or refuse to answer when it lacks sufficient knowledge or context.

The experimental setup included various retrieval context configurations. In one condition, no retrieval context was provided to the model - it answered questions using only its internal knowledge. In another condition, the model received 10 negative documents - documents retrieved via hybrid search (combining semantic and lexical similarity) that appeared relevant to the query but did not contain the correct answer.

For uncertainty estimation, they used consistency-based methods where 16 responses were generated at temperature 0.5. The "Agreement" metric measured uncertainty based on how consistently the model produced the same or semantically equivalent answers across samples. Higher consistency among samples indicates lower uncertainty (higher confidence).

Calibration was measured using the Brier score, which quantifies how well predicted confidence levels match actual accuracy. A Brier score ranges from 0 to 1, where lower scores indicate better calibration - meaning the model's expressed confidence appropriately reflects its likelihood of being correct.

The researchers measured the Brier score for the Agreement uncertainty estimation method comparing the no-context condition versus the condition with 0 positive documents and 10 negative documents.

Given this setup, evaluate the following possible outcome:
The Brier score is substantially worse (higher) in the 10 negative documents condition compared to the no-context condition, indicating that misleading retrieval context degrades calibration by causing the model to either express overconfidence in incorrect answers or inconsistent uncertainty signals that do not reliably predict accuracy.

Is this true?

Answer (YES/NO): YES